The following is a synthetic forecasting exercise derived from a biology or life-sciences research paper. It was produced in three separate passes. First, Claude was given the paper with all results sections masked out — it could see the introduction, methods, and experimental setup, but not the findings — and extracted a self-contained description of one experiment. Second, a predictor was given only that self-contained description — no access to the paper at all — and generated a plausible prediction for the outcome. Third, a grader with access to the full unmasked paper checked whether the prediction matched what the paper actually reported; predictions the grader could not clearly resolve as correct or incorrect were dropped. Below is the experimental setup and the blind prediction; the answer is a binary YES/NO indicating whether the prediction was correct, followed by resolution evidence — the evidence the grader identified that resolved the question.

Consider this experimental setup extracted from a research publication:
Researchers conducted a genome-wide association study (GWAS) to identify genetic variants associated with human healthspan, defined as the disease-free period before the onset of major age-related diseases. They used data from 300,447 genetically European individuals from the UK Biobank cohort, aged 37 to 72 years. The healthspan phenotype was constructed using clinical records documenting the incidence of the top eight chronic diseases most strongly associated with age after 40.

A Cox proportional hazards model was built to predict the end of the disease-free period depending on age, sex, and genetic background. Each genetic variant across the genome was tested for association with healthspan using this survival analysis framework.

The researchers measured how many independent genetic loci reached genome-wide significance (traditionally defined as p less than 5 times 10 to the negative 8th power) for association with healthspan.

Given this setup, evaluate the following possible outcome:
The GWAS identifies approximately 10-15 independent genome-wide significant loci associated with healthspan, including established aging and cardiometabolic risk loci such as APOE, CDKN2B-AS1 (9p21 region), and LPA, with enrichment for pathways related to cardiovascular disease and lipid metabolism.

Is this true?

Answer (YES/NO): NO